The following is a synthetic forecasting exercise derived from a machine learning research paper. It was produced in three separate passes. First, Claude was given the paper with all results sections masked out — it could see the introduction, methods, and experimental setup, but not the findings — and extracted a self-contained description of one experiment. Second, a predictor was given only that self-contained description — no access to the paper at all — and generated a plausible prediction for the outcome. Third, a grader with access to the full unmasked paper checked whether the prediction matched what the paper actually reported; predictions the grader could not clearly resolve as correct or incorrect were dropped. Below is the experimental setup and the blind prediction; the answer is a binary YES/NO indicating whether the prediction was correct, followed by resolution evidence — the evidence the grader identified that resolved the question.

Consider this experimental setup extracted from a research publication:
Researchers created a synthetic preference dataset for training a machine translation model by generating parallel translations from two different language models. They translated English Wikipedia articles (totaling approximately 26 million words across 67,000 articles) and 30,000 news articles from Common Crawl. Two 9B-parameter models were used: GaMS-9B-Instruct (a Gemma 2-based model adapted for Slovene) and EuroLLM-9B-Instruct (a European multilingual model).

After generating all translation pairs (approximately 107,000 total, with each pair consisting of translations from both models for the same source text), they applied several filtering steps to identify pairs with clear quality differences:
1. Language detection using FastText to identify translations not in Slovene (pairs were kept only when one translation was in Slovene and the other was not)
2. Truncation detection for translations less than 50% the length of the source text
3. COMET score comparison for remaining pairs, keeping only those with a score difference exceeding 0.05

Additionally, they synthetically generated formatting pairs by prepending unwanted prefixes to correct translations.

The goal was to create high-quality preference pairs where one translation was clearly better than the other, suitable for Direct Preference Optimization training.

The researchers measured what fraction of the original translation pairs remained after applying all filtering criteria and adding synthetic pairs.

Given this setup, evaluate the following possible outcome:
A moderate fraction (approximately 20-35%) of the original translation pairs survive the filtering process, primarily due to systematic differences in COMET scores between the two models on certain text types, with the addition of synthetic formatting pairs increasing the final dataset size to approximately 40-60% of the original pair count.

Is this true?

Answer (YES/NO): NO